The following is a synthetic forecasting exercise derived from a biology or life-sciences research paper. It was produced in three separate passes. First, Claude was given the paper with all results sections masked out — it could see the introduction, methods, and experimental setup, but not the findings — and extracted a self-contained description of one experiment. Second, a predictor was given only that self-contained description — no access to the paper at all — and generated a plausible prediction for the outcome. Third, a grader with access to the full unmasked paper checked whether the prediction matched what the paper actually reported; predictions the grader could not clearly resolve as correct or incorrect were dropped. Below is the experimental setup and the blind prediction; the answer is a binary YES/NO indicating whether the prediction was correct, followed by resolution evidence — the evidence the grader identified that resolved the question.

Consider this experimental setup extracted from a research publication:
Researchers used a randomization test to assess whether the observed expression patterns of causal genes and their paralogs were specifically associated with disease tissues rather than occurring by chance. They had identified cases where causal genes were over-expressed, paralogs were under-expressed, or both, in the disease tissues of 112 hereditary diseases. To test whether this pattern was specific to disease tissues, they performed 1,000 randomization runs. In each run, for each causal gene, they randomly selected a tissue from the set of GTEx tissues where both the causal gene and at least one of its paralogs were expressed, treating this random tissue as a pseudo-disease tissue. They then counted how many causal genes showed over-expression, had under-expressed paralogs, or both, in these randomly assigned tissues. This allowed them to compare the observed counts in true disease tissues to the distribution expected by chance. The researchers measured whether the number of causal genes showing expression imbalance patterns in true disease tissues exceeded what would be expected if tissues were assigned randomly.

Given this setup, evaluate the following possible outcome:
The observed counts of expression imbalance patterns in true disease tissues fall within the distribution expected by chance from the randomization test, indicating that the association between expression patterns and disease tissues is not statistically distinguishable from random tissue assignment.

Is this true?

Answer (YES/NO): NO